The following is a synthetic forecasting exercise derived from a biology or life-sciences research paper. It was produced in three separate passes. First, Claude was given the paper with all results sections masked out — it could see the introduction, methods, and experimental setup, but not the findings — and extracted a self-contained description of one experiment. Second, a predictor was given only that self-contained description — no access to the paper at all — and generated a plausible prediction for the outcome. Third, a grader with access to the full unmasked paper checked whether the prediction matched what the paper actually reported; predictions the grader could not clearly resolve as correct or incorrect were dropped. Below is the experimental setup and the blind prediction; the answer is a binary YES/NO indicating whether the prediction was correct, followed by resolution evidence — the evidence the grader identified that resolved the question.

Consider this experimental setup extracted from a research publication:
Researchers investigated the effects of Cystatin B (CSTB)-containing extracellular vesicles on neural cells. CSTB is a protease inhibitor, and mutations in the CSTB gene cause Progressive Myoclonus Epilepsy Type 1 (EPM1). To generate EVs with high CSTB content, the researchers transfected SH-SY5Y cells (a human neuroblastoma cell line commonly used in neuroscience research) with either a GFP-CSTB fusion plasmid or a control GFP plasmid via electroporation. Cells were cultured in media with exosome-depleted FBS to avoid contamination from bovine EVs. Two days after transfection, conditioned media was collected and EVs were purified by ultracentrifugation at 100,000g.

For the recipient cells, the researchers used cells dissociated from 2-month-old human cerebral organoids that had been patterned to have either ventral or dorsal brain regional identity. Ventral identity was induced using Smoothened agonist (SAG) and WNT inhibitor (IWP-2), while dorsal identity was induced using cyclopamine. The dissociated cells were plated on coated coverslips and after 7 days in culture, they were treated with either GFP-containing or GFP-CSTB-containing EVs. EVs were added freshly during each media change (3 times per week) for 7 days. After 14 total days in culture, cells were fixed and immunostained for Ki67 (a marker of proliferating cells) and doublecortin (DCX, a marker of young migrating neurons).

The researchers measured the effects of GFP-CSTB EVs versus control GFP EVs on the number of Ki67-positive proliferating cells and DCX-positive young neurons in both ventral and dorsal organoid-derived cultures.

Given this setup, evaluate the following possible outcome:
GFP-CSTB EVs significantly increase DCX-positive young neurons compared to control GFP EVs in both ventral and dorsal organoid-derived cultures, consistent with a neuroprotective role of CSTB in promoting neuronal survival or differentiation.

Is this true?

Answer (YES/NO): NO